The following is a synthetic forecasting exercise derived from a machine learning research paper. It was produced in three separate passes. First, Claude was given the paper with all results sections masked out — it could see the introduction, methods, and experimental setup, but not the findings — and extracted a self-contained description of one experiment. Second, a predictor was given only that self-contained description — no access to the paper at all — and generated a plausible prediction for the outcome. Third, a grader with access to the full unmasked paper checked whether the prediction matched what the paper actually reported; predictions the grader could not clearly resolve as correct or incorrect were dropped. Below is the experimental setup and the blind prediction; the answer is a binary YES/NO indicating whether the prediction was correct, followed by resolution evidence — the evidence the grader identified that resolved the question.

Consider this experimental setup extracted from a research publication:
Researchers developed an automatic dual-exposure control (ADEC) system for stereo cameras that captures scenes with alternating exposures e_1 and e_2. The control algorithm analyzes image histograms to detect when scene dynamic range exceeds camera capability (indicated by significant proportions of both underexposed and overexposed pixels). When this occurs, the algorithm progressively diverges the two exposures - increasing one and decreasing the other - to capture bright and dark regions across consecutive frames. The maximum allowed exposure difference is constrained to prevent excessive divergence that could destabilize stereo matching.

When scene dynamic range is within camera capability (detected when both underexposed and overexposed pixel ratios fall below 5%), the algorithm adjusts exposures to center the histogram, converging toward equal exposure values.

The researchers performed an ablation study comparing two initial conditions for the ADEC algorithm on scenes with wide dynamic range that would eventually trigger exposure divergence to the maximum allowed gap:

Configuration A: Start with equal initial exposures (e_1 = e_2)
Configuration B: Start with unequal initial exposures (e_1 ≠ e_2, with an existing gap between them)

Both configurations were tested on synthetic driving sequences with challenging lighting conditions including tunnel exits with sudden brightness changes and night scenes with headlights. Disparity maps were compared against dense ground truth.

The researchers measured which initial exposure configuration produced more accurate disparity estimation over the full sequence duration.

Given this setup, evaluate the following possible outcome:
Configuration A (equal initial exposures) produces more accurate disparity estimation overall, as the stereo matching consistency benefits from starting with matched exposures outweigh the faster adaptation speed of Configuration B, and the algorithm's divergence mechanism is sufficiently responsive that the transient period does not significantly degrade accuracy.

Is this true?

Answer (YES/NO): YES